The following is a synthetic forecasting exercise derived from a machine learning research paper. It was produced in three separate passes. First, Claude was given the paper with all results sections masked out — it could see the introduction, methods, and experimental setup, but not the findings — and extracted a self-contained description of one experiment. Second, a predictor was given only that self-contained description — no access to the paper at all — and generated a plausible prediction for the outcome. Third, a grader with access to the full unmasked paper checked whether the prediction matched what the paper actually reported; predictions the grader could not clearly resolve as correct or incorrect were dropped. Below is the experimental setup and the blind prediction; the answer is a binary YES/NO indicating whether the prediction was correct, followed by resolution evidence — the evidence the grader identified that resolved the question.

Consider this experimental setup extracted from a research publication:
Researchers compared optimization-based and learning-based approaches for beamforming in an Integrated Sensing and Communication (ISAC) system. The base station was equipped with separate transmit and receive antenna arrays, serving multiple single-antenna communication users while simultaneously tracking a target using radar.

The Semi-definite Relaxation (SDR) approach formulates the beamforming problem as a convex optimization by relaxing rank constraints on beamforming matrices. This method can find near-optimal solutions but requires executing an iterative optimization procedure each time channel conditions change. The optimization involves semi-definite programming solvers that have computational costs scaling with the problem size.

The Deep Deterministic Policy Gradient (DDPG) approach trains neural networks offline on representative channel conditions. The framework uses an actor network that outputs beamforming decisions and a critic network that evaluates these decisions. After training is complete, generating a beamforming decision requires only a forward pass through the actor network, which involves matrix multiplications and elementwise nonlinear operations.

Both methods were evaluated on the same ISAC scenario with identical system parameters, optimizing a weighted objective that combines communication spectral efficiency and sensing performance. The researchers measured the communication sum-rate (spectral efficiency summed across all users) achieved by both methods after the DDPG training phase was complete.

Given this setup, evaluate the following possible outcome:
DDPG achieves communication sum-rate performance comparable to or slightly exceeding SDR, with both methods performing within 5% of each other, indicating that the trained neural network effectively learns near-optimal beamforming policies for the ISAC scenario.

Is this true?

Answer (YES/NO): NO